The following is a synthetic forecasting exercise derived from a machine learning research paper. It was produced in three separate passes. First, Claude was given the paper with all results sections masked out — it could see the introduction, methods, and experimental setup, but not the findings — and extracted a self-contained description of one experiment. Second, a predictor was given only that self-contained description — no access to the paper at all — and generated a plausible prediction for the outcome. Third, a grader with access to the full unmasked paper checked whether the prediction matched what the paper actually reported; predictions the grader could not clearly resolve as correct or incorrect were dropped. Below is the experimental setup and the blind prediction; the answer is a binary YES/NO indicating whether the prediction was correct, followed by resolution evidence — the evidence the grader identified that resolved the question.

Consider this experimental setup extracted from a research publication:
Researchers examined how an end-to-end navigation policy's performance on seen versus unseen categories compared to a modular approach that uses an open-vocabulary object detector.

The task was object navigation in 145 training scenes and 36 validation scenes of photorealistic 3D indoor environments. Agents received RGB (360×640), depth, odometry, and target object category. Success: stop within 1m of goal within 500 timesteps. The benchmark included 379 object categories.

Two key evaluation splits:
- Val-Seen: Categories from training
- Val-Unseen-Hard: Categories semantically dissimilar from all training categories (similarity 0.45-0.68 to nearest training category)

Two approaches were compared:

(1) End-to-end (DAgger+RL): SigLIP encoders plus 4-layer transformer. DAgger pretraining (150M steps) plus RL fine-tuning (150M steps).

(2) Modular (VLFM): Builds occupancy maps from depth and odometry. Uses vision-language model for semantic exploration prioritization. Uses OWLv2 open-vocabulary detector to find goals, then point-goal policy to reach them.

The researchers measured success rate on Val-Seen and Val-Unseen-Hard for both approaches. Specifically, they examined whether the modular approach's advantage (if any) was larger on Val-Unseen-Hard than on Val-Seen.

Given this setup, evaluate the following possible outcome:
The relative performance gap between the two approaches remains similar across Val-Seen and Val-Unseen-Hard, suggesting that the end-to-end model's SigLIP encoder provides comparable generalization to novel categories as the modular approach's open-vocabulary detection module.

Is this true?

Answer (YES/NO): NO